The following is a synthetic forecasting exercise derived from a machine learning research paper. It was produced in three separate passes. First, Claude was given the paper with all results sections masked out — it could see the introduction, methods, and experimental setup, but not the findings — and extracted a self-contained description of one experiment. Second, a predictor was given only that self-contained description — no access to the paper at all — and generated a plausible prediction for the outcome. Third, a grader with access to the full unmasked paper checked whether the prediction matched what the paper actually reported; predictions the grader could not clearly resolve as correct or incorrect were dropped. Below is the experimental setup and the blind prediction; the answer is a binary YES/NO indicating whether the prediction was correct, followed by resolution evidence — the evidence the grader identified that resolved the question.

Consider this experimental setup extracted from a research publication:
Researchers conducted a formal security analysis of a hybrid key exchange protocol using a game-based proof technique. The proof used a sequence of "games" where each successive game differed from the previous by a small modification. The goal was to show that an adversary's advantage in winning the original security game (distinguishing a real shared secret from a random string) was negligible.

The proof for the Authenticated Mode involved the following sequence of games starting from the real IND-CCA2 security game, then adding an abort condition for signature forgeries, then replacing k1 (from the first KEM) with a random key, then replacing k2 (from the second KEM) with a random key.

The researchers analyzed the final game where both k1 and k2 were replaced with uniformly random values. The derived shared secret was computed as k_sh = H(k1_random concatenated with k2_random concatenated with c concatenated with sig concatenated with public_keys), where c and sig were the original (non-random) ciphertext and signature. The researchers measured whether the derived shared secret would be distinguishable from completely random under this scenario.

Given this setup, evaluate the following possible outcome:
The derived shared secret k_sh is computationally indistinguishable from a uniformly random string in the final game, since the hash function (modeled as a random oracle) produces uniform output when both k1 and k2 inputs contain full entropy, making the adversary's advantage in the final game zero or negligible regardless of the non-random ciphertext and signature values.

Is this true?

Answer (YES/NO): YES